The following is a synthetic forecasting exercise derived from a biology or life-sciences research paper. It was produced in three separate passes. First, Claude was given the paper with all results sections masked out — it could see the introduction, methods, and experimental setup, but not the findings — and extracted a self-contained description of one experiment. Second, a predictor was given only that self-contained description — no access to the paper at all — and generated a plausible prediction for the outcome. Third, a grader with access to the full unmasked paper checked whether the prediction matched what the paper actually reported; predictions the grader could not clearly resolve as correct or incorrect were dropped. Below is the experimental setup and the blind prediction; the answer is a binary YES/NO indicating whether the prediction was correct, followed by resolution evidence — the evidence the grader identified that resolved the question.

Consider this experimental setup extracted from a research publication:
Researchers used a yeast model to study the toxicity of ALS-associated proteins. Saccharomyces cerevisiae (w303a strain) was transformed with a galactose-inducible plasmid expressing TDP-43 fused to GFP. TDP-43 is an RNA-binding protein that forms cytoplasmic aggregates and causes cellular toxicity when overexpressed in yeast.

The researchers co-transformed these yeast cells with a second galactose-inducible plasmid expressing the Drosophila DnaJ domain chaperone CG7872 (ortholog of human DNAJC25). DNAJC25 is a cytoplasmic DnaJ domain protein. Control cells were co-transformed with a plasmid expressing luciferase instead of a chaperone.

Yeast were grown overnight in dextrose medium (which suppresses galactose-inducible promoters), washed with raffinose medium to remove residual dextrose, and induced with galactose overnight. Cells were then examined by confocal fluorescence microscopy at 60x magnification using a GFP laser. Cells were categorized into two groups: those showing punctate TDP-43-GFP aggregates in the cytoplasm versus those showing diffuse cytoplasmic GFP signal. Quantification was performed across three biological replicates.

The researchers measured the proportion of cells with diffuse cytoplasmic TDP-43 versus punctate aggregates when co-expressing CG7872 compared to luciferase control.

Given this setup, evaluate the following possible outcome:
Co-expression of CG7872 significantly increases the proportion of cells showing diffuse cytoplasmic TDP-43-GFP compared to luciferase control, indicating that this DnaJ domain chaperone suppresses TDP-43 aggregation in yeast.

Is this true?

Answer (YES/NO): YES